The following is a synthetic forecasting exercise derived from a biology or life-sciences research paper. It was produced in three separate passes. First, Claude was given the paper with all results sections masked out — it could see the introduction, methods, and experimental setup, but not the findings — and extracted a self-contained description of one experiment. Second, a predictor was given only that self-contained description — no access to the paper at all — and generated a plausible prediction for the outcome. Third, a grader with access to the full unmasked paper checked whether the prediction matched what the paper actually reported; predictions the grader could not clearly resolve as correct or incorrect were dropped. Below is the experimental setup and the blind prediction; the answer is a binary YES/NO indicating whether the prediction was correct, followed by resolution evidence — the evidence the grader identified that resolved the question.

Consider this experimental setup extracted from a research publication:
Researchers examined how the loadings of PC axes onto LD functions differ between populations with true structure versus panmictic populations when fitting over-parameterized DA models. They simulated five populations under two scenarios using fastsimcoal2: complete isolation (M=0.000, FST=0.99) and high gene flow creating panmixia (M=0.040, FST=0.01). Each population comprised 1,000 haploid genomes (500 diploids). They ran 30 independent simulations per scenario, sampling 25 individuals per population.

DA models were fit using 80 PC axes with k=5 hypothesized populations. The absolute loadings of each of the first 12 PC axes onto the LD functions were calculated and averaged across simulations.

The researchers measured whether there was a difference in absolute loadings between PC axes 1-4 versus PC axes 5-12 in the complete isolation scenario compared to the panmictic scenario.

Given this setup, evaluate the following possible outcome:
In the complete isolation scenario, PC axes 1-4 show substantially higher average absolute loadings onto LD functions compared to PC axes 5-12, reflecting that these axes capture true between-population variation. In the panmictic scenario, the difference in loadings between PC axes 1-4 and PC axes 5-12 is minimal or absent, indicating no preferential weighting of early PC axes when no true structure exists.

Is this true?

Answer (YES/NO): YES